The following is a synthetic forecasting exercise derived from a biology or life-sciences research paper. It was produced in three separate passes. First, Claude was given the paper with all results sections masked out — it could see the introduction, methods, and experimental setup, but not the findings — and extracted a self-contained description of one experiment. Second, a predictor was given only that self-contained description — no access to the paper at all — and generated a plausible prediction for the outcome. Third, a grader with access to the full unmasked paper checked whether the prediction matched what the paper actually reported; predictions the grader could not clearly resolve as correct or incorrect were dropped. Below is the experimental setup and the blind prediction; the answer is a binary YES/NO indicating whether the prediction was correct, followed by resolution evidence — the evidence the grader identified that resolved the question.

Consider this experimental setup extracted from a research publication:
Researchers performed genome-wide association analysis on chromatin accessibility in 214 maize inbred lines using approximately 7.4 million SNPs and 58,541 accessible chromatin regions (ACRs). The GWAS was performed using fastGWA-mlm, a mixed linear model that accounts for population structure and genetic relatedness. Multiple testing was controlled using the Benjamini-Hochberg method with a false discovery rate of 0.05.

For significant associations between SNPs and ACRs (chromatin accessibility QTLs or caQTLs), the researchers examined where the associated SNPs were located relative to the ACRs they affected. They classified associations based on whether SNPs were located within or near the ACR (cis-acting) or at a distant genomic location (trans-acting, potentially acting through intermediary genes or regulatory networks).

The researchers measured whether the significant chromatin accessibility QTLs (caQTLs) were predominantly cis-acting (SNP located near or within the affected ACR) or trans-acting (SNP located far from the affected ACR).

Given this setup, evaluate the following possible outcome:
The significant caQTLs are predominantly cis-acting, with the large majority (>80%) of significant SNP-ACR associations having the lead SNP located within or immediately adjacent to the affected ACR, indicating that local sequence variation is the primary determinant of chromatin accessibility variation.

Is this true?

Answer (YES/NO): NO